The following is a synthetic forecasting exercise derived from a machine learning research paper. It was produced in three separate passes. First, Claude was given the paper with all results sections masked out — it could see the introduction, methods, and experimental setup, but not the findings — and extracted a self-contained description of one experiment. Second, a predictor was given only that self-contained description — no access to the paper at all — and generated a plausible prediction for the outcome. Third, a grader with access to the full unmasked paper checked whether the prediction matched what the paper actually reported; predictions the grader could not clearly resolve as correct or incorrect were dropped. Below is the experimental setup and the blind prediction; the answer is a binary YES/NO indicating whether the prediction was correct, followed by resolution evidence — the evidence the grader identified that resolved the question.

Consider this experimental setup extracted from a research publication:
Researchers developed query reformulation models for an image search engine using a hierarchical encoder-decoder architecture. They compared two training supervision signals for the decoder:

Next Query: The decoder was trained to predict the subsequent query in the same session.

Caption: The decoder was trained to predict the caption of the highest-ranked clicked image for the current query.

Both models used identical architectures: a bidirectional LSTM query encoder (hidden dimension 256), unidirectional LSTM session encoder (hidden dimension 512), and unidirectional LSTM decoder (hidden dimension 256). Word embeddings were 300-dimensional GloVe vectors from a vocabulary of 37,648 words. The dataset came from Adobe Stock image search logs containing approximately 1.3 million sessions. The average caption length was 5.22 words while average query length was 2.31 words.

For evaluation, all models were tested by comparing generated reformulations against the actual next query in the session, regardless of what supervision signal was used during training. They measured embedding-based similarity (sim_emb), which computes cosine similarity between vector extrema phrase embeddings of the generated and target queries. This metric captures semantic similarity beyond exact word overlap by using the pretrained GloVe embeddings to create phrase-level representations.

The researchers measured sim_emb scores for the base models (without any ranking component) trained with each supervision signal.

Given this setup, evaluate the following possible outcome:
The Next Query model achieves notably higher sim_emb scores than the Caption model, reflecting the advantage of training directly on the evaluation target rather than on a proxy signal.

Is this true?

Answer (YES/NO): YES